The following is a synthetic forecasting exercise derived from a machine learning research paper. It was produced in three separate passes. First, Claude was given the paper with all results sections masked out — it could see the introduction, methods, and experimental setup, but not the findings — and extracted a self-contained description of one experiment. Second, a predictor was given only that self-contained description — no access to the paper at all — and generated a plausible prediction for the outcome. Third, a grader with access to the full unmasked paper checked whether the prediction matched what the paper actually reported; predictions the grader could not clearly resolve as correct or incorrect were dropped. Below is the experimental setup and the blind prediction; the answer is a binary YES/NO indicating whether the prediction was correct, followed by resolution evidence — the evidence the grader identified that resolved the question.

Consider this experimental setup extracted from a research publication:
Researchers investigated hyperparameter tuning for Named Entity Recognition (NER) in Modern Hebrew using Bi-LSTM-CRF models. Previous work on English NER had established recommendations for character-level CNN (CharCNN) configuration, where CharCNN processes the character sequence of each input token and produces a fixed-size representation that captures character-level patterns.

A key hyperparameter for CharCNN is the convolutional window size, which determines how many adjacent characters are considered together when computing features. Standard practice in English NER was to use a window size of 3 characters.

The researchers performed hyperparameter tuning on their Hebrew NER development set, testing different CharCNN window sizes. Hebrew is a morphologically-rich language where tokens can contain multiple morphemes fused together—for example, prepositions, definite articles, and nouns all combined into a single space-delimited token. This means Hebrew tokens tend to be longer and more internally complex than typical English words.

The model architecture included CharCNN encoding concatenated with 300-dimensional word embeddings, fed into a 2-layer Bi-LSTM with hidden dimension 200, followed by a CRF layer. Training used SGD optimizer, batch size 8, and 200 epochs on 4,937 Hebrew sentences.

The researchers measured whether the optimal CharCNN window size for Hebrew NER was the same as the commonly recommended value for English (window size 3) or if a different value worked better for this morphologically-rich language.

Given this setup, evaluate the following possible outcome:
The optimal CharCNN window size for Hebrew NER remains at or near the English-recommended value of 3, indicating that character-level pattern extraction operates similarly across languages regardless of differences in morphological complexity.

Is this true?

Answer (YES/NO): NO